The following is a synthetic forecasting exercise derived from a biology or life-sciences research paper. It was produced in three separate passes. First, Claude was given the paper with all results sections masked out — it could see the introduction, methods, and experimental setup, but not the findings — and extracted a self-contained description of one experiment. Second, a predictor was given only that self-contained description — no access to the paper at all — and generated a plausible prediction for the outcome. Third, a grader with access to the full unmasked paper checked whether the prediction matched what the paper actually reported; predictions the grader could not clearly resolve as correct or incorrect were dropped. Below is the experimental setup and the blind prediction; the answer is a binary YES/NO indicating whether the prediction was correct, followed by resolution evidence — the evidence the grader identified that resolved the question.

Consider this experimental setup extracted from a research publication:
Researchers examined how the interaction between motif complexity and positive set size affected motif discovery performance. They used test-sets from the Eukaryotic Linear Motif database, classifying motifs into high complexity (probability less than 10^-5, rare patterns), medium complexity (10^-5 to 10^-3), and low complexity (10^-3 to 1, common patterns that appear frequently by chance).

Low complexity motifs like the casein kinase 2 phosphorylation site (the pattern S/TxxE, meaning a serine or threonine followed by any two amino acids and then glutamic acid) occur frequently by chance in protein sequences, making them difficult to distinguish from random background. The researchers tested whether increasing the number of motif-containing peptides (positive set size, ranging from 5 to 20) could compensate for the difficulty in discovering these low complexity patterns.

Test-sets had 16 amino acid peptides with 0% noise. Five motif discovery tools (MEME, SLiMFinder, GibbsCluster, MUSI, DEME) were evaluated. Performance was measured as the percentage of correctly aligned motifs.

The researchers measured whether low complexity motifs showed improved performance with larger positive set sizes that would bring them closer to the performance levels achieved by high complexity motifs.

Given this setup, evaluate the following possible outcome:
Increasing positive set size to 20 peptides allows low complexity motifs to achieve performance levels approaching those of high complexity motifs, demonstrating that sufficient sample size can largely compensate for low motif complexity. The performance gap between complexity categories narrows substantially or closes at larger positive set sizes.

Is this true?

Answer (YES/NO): NO